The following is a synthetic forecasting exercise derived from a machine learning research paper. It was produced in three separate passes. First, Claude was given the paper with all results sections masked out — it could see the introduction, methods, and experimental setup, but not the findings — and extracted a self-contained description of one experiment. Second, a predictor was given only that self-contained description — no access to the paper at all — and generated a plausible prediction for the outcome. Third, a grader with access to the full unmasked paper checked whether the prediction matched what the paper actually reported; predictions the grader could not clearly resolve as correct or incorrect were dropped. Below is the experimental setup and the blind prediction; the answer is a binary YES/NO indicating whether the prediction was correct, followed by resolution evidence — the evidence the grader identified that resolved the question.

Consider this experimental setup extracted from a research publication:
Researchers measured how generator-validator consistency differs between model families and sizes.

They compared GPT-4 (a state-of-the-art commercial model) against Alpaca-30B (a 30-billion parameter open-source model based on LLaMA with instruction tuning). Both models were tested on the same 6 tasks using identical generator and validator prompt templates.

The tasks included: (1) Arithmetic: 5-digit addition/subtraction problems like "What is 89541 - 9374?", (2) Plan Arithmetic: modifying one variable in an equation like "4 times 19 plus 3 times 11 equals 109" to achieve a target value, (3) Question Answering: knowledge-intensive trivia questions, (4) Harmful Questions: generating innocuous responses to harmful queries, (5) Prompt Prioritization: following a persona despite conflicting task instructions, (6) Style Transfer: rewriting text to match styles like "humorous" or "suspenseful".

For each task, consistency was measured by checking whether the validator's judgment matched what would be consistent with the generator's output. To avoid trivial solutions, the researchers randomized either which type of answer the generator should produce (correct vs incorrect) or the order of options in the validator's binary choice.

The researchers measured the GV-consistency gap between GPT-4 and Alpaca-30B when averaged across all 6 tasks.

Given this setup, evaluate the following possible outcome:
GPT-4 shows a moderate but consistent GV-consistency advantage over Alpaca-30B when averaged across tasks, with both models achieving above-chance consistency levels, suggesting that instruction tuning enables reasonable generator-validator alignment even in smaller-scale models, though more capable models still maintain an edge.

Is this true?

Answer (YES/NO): NO